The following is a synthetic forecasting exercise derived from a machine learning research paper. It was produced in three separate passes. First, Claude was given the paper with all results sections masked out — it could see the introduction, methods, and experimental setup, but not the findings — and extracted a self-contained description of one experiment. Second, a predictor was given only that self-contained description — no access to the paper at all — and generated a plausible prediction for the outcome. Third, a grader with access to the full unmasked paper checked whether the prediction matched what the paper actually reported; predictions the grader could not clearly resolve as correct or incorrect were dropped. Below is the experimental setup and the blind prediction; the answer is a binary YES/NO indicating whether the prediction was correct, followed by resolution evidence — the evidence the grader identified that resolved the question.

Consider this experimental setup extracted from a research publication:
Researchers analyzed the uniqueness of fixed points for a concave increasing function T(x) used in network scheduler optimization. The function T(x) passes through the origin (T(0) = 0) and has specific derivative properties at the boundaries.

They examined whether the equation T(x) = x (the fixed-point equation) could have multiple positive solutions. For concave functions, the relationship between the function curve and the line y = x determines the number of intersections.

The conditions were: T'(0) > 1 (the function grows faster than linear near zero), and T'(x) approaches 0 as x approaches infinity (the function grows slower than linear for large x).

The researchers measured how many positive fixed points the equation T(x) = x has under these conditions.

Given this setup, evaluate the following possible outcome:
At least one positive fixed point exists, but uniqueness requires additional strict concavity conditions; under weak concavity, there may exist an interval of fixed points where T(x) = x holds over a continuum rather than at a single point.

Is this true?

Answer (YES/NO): NO